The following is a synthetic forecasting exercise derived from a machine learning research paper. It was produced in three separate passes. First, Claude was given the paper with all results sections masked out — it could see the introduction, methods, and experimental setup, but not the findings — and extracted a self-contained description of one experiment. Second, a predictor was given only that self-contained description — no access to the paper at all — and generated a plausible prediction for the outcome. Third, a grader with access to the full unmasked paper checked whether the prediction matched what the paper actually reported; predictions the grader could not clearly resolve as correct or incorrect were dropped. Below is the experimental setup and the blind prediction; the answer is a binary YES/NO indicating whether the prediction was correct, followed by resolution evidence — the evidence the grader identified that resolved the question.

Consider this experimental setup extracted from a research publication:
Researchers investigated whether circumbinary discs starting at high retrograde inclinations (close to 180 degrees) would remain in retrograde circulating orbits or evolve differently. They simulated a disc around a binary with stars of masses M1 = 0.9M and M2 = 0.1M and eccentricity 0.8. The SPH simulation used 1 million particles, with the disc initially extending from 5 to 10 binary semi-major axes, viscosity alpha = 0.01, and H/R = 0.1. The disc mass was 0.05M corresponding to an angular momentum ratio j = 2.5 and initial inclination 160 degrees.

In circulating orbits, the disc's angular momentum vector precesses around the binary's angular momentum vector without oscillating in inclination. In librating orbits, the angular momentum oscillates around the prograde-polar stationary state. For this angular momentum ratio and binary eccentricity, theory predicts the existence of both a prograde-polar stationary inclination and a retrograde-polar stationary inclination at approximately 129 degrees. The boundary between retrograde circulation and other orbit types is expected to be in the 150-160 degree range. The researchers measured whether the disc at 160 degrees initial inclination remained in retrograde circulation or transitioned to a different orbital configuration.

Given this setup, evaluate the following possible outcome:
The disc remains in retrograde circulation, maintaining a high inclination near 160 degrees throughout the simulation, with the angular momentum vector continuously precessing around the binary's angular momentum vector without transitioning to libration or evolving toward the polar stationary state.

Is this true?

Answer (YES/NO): NO